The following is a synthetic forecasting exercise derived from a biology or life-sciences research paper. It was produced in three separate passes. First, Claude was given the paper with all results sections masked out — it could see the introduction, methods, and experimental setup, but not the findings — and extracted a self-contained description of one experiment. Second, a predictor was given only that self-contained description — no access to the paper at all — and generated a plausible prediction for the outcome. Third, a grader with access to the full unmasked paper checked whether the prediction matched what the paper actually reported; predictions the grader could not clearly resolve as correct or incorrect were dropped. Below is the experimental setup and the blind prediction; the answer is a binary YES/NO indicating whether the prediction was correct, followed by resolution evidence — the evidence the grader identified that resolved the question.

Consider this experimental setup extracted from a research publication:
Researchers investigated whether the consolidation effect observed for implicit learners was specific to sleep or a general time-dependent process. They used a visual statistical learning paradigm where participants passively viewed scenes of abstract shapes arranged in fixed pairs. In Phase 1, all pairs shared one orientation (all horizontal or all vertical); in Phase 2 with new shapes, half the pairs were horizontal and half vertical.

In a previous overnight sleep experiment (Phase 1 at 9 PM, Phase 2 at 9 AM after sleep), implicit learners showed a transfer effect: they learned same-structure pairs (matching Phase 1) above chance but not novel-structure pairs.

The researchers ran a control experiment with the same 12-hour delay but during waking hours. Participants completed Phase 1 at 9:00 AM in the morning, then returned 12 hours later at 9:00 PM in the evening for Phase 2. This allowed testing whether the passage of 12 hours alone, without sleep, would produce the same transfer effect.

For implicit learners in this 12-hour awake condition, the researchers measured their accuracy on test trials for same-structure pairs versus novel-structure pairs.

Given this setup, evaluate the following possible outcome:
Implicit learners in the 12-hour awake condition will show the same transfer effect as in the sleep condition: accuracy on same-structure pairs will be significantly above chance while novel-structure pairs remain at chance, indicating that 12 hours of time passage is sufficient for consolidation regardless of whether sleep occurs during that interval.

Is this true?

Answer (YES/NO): NO